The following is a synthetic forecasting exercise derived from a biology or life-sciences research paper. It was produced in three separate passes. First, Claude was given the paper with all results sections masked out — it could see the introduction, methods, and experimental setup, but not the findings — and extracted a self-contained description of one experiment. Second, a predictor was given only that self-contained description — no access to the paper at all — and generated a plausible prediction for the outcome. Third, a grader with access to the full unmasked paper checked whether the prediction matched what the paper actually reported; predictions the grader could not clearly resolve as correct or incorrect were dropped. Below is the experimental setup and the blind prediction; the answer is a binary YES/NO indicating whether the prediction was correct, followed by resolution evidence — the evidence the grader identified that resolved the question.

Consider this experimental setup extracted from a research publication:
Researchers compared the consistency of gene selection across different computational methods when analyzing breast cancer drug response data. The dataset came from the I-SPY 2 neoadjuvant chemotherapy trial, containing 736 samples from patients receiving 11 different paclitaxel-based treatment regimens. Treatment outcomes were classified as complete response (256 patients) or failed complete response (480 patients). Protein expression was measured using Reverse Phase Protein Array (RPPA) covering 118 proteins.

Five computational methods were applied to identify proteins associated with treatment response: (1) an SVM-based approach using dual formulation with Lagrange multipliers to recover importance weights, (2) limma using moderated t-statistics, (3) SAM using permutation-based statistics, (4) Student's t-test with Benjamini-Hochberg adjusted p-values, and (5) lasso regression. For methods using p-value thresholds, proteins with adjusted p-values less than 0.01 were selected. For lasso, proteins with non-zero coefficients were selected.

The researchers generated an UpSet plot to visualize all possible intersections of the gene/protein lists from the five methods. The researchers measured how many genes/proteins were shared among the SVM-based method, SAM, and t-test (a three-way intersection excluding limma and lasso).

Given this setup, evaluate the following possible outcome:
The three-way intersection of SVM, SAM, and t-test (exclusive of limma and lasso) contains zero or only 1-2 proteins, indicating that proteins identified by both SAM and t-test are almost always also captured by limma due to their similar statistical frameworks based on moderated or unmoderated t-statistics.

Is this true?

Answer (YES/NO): NO